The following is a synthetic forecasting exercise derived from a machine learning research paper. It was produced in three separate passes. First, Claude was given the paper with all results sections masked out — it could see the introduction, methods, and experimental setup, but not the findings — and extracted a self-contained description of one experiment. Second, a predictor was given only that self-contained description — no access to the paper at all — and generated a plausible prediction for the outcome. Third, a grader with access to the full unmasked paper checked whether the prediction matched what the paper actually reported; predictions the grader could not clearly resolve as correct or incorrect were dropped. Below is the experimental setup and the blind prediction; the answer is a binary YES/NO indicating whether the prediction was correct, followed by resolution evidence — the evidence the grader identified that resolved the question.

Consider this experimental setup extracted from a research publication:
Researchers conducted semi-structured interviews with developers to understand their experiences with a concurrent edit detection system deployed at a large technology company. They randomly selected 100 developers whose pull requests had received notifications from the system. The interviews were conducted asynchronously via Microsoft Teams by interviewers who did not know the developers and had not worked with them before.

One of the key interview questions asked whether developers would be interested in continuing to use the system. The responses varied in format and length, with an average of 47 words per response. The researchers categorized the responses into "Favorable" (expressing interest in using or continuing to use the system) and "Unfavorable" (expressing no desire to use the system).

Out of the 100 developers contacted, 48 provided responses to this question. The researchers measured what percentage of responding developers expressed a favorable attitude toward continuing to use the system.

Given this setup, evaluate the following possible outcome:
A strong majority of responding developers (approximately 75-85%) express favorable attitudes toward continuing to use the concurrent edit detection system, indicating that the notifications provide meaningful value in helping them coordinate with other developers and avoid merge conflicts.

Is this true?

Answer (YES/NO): NO